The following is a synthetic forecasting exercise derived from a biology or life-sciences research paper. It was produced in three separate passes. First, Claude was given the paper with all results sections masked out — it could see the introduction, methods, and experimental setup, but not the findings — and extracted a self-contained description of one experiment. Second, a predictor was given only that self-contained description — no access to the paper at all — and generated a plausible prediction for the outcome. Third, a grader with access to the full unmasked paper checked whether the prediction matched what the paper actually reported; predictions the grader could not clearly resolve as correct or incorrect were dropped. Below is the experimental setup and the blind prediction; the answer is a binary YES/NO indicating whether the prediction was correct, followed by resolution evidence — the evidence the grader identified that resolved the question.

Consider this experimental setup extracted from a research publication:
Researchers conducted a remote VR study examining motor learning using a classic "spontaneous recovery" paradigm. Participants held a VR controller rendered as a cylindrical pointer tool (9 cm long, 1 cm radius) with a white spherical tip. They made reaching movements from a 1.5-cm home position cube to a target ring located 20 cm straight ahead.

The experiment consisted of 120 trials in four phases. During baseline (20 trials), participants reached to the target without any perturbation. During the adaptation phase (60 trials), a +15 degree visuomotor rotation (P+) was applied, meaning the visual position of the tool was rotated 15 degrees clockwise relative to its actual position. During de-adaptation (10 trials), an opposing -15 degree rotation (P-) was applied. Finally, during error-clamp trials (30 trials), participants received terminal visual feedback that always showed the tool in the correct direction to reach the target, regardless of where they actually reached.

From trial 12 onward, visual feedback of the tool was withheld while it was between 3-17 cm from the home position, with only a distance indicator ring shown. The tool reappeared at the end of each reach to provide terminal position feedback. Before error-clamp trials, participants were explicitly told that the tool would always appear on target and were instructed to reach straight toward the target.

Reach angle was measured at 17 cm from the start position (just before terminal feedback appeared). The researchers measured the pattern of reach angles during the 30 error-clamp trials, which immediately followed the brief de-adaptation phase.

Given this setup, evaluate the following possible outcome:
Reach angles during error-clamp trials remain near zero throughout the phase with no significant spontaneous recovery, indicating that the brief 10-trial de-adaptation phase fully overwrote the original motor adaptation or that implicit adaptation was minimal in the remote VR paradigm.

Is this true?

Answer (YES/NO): NO